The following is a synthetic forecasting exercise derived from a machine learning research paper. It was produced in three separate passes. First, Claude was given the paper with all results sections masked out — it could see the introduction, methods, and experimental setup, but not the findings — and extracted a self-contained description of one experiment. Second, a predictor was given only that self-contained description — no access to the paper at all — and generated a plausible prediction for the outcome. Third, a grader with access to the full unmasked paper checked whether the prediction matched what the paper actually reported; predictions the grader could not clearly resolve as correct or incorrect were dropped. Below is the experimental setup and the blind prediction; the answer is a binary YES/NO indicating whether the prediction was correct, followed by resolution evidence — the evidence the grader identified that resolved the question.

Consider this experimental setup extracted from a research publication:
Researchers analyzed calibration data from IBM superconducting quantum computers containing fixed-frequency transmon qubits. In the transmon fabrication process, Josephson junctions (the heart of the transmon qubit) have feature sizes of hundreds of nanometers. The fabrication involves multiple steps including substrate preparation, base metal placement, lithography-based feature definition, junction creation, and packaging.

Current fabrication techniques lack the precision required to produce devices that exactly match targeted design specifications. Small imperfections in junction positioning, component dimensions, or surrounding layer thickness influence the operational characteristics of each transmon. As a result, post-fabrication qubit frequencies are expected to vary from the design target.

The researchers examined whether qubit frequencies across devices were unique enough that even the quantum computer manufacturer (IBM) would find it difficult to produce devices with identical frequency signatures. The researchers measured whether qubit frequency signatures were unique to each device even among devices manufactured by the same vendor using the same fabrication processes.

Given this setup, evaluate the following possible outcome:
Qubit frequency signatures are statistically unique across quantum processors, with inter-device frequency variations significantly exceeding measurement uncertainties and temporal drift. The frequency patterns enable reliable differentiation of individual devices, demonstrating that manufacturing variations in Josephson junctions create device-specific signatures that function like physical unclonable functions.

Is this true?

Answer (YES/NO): YES